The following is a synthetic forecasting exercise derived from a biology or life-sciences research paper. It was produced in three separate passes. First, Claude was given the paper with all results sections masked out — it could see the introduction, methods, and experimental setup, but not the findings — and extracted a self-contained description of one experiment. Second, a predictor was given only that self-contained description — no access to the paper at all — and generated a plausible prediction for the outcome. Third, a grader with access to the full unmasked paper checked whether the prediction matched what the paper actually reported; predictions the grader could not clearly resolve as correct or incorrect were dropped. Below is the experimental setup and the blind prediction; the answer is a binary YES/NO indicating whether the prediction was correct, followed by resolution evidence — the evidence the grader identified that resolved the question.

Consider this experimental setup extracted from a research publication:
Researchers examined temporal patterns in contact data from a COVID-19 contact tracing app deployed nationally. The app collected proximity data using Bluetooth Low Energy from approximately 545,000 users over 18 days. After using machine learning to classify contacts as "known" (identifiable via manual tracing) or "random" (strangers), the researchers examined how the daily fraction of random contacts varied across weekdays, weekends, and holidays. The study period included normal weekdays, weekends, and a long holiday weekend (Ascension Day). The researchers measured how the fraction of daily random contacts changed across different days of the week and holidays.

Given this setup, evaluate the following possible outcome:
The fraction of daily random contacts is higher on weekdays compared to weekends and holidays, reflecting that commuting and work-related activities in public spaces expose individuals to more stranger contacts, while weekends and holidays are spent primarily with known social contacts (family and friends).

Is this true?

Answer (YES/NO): YES